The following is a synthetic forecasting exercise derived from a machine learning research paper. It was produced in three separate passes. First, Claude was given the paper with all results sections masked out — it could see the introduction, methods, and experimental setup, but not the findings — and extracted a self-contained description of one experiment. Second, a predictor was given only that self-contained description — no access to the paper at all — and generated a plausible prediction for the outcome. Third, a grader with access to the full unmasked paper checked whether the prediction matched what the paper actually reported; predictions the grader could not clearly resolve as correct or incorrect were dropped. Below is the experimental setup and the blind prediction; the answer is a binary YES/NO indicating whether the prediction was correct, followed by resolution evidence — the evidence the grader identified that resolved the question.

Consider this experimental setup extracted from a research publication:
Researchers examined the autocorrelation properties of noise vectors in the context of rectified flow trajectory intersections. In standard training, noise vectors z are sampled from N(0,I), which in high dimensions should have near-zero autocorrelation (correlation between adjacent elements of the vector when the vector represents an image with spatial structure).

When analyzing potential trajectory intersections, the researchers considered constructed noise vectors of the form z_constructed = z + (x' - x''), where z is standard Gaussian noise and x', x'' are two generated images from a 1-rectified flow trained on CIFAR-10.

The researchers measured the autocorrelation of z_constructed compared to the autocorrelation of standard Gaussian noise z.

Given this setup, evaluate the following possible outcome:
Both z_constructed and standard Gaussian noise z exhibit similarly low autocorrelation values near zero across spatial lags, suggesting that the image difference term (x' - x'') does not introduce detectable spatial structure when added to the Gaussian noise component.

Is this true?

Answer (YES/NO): NO